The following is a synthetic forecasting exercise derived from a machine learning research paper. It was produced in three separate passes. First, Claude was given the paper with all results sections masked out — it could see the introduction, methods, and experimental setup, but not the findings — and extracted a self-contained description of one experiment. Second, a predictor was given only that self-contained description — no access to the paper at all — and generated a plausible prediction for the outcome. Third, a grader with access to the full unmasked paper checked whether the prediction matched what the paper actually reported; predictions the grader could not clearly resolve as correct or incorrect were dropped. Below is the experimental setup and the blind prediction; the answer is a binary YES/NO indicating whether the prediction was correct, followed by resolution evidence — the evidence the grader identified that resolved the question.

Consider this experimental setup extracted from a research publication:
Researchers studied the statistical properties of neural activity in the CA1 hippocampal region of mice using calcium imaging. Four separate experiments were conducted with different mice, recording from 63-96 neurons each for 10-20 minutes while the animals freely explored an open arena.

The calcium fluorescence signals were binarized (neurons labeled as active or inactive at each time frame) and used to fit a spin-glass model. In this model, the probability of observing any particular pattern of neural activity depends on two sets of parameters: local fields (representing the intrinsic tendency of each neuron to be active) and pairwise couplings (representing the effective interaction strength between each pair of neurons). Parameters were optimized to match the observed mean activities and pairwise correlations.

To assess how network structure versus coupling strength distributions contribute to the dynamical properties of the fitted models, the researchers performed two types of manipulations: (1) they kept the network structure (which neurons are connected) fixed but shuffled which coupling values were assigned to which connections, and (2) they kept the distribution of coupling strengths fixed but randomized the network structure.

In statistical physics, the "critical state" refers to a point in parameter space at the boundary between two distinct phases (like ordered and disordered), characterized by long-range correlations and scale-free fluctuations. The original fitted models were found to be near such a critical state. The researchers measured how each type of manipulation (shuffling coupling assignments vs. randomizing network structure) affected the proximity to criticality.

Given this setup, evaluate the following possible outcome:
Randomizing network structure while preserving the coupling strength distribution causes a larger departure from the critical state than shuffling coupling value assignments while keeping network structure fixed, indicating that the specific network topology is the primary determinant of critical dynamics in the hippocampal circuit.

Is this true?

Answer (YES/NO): YES